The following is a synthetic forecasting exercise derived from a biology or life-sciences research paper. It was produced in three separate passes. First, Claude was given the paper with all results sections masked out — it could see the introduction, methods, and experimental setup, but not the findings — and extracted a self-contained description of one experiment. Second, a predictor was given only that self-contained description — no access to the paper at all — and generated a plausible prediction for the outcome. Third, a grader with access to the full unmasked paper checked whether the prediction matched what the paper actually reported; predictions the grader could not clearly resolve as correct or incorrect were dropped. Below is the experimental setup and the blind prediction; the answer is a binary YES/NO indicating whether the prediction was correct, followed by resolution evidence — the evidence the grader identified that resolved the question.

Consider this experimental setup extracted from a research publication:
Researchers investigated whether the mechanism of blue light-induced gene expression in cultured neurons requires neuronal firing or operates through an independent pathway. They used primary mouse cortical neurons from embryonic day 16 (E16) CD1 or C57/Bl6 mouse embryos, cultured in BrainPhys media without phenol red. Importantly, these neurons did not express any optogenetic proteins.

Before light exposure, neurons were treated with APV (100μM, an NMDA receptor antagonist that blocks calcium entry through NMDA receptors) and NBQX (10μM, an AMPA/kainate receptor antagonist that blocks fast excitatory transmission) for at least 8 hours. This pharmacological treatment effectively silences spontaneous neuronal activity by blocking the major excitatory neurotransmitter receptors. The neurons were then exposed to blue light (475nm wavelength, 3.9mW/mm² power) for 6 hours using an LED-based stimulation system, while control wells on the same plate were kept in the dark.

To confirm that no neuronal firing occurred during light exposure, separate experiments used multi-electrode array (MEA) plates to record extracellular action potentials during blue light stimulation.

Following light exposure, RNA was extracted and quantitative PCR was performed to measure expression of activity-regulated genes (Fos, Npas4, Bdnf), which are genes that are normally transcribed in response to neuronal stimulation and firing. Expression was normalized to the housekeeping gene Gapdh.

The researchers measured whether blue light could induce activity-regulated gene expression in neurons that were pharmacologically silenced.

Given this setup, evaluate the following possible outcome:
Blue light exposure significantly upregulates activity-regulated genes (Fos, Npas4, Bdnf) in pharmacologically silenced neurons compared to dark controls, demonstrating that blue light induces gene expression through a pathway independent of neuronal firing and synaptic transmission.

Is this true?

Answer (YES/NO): YES